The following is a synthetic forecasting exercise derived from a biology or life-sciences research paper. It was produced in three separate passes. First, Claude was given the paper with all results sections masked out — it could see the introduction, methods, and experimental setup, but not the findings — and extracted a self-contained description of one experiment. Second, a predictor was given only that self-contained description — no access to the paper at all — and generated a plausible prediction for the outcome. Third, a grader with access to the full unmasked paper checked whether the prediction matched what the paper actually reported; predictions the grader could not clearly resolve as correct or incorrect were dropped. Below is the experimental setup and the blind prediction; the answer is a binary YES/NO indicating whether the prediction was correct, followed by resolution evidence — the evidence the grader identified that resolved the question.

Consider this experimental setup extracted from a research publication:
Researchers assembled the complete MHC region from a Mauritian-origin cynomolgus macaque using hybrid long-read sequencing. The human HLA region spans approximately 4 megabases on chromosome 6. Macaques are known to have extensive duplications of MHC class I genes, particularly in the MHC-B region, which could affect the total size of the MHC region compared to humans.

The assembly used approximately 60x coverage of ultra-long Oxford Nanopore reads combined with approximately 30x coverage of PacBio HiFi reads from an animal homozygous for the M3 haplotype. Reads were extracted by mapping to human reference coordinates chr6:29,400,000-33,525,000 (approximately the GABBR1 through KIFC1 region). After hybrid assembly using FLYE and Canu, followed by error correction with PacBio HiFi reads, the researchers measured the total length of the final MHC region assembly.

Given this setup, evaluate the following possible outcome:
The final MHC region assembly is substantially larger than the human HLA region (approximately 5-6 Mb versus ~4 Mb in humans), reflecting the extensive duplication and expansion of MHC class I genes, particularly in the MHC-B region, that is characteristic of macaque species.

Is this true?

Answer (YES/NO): YES